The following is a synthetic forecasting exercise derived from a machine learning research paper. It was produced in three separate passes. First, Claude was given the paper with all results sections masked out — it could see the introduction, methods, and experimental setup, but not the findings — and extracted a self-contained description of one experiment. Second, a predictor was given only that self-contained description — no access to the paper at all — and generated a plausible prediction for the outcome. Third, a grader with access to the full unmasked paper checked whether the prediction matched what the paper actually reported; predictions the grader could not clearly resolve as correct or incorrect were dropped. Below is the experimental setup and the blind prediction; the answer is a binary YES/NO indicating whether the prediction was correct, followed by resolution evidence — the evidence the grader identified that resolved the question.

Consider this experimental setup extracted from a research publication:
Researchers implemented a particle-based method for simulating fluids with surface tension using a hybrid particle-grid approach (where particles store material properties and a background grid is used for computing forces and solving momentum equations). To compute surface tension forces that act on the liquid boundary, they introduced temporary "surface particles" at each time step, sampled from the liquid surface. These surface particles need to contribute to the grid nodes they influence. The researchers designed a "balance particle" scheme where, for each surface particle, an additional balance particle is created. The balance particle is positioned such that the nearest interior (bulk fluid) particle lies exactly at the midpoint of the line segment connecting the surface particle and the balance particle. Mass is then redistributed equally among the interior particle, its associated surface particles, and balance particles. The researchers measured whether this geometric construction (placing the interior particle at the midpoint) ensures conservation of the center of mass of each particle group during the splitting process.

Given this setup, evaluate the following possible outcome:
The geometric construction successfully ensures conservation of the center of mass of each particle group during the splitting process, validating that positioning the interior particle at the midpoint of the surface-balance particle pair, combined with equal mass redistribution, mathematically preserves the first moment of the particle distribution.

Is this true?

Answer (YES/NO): YES